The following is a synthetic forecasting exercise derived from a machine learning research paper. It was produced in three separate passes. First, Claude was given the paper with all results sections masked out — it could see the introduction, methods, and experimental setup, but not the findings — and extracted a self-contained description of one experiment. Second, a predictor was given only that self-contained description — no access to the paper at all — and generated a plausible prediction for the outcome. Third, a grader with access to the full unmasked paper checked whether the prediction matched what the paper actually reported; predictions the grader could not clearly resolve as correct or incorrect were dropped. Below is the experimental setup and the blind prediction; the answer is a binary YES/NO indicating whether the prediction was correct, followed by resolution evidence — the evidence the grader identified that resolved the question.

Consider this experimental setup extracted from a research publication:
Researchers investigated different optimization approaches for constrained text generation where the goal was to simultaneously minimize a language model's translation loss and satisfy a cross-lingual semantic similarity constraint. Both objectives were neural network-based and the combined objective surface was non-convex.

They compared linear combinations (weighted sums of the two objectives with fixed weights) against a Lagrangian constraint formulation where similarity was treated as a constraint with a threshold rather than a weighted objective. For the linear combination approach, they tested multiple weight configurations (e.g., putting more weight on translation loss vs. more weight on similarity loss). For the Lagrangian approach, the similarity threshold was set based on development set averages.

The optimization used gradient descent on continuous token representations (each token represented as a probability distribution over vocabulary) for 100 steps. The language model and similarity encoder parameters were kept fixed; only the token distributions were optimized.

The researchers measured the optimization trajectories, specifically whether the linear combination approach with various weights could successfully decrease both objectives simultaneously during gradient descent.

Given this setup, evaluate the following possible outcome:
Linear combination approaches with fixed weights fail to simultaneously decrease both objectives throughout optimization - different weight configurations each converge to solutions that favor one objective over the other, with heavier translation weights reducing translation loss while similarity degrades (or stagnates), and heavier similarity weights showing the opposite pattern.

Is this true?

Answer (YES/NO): YES